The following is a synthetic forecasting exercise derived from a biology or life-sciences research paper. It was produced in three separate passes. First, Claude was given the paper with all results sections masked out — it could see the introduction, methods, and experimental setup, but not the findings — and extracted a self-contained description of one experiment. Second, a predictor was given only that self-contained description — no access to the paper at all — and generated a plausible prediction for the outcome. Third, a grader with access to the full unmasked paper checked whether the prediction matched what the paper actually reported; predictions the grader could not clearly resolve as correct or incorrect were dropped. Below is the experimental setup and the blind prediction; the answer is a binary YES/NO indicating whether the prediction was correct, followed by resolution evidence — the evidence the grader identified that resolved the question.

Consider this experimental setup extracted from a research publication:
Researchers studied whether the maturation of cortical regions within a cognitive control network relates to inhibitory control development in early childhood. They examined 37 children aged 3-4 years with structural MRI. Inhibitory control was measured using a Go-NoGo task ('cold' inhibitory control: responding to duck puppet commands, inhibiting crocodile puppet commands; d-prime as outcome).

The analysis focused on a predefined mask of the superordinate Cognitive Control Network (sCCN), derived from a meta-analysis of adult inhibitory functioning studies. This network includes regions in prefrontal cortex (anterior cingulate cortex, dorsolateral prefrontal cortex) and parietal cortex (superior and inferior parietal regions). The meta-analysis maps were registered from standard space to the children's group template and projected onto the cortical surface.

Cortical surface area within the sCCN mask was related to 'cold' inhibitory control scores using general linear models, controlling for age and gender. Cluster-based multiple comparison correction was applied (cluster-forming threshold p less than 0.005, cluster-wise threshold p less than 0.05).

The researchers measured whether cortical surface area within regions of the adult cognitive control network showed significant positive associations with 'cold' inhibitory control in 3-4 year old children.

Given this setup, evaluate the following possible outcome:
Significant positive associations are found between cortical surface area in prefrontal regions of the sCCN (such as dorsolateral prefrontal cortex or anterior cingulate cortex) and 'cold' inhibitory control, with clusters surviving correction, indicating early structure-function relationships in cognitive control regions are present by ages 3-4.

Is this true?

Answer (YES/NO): YES